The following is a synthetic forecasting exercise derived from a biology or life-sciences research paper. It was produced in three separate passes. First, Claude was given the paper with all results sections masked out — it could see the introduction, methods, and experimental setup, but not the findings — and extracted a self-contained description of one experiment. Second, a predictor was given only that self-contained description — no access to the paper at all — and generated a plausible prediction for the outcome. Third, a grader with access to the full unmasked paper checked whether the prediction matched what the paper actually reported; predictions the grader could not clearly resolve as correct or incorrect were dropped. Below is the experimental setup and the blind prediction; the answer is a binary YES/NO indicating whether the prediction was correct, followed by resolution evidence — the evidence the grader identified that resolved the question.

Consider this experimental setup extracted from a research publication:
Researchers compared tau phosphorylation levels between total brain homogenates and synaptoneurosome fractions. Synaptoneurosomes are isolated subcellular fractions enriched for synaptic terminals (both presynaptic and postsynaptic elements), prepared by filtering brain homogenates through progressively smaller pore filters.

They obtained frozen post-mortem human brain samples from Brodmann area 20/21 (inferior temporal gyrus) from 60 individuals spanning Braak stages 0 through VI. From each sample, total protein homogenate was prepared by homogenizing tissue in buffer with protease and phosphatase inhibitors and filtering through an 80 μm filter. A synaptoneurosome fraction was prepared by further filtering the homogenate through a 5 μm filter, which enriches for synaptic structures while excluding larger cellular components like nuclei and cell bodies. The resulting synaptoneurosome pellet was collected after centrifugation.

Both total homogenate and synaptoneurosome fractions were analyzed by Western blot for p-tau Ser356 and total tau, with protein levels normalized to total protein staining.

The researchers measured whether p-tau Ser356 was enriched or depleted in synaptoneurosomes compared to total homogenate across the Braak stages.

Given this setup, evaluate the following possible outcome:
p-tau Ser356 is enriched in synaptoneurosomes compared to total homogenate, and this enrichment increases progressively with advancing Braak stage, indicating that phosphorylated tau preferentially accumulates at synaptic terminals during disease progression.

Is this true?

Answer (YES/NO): NO